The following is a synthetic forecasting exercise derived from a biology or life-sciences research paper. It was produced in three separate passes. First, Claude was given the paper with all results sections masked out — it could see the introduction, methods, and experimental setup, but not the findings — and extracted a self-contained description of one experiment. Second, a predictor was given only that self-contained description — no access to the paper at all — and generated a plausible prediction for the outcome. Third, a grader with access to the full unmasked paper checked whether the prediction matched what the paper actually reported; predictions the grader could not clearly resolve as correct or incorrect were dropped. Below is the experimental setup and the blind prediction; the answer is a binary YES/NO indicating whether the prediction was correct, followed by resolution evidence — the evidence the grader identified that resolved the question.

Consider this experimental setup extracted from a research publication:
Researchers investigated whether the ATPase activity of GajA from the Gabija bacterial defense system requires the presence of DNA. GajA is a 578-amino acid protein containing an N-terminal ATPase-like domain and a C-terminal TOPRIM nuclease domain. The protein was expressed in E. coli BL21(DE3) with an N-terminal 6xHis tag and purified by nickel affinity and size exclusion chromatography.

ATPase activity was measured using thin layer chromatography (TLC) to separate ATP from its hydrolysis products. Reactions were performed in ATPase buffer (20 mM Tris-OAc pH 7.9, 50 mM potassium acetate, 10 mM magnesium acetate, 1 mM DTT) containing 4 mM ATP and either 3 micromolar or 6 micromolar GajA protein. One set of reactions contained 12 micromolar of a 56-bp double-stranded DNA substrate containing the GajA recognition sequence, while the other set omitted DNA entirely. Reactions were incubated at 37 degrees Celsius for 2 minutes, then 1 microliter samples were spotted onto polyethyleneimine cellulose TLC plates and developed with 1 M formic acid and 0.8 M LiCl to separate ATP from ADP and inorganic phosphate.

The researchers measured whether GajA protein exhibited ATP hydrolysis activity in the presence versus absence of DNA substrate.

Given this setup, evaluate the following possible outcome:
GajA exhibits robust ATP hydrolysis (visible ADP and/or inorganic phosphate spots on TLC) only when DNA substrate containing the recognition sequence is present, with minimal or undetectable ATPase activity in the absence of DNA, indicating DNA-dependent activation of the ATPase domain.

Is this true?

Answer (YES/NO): NO